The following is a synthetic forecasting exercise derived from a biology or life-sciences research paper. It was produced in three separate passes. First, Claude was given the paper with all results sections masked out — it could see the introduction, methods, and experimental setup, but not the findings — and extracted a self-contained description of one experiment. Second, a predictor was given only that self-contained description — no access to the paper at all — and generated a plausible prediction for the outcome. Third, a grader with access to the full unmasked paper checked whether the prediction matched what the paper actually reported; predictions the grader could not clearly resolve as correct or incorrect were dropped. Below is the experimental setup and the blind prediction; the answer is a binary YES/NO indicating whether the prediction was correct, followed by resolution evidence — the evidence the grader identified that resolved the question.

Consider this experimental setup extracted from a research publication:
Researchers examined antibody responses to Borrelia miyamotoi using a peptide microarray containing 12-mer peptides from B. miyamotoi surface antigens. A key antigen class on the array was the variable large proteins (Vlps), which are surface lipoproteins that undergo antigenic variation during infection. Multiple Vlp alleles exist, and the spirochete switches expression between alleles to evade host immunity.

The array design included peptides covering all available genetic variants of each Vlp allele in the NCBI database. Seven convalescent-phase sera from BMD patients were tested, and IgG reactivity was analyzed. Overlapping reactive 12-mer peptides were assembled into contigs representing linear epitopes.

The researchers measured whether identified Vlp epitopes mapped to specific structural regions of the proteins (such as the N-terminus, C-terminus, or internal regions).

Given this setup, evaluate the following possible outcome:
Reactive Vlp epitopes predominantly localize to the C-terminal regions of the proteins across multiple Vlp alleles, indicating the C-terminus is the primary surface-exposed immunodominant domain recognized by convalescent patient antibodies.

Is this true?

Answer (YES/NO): NO